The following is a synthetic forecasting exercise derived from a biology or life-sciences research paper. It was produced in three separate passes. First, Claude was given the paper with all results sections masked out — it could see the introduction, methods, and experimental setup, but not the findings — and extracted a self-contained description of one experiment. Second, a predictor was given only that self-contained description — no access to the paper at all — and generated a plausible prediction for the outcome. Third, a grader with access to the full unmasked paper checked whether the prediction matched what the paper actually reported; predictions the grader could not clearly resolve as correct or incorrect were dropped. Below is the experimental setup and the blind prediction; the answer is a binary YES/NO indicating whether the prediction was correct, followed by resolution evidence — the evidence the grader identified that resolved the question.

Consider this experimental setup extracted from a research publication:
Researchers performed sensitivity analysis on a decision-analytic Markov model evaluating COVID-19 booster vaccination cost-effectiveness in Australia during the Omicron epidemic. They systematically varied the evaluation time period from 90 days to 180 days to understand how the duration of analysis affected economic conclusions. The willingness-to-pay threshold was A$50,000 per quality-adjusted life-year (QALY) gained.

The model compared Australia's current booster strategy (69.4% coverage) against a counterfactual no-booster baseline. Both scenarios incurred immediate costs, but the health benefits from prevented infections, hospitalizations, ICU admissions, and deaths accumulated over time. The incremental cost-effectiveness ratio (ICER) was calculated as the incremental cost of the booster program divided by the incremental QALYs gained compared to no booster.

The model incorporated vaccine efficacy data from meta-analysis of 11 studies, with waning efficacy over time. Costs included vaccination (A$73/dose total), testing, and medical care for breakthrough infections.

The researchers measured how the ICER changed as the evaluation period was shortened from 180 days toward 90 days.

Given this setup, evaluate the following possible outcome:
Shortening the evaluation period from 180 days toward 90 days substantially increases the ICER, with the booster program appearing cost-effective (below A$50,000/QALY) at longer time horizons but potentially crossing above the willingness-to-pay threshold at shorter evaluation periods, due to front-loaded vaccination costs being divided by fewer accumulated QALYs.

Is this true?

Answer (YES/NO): YES